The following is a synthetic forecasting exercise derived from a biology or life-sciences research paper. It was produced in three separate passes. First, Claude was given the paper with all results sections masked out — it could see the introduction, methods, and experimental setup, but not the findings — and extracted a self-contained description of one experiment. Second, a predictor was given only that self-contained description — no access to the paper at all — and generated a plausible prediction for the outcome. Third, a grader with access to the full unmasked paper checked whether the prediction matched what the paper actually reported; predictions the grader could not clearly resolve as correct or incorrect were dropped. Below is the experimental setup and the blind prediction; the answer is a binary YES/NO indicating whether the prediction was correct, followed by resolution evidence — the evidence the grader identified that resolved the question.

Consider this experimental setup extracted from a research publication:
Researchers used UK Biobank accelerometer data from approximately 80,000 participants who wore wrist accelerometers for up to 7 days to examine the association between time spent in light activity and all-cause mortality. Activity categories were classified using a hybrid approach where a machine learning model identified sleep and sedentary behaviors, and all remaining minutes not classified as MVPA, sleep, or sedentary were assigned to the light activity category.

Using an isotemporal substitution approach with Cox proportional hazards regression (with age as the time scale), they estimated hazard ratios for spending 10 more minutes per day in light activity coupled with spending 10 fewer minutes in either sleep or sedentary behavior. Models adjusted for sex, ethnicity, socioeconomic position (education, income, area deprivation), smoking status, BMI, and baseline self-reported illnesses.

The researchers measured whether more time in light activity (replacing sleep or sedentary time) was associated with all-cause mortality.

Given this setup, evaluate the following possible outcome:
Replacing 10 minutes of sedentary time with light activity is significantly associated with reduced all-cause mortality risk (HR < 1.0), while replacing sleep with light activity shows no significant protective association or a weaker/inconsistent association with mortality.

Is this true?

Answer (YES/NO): YES